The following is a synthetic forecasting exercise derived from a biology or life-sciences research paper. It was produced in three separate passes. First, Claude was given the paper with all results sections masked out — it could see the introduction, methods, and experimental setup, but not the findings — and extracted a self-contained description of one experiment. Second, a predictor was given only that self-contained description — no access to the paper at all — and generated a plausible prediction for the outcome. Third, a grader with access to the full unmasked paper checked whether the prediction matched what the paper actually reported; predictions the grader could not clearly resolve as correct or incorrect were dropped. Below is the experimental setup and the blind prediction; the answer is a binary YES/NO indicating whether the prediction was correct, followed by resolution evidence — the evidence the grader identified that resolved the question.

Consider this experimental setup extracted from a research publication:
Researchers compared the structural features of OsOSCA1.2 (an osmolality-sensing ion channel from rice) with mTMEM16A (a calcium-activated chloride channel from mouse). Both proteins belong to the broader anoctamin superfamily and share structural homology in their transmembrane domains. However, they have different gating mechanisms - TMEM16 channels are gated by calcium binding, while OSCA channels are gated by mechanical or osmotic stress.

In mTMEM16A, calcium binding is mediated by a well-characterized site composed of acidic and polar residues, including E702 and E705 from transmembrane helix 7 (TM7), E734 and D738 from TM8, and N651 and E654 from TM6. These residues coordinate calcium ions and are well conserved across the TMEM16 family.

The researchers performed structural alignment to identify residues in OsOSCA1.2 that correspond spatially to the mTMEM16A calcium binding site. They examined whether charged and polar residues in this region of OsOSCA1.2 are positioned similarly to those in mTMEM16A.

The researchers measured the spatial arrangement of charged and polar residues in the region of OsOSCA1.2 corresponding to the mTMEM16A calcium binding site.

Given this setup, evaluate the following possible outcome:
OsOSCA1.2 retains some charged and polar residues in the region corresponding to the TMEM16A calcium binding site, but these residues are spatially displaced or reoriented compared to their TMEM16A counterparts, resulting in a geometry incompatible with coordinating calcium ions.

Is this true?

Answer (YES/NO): YES